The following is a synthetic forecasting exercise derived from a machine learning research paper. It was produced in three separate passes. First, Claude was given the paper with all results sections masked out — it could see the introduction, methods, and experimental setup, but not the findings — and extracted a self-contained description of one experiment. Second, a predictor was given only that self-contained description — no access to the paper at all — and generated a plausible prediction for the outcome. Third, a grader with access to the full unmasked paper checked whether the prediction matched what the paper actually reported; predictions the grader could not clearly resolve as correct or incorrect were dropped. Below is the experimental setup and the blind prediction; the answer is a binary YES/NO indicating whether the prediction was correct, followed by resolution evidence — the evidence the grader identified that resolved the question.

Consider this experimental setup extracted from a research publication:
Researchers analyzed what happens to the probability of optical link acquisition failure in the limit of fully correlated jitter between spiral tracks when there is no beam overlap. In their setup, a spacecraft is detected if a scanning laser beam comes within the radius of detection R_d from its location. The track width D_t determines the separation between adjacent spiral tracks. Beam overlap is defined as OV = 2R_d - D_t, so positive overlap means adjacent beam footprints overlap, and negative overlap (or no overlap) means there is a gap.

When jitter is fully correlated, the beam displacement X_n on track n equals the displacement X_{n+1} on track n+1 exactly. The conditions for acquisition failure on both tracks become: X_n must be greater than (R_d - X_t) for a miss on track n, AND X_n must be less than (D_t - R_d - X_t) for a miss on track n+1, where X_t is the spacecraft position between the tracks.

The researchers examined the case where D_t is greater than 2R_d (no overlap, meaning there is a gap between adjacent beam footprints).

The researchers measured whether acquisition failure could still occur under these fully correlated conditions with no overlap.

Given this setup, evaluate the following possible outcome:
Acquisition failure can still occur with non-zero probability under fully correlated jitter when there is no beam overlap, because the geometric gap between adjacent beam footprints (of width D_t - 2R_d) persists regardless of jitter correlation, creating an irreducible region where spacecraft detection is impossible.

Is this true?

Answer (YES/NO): YES